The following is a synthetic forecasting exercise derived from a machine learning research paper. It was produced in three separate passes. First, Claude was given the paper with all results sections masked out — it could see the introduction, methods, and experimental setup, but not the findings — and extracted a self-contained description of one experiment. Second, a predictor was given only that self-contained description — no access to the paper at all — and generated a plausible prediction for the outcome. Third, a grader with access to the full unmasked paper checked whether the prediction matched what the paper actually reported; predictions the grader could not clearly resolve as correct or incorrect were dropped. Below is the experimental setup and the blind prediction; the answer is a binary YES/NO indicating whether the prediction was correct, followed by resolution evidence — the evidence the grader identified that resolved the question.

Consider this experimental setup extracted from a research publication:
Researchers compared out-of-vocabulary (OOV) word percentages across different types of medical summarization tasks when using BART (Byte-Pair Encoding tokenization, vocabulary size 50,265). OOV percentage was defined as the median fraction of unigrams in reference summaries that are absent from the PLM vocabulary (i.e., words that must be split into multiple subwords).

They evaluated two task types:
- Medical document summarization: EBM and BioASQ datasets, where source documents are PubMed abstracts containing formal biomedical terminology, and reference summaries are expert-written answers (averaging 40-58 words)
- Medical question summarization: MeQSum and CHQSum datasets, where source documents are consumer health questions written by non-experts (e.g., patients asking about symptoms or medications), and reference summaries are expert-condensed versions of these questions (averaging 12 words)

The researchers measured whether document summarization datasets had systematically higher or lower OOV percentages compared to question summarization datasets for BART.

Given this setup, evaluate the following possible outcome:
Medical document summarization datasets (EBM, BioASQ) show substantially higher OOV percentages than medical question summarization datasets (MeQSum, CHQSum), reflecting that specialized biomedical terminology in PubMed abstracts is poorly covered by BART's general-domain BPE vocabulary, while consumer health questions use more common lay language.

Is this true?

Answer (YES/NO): YES